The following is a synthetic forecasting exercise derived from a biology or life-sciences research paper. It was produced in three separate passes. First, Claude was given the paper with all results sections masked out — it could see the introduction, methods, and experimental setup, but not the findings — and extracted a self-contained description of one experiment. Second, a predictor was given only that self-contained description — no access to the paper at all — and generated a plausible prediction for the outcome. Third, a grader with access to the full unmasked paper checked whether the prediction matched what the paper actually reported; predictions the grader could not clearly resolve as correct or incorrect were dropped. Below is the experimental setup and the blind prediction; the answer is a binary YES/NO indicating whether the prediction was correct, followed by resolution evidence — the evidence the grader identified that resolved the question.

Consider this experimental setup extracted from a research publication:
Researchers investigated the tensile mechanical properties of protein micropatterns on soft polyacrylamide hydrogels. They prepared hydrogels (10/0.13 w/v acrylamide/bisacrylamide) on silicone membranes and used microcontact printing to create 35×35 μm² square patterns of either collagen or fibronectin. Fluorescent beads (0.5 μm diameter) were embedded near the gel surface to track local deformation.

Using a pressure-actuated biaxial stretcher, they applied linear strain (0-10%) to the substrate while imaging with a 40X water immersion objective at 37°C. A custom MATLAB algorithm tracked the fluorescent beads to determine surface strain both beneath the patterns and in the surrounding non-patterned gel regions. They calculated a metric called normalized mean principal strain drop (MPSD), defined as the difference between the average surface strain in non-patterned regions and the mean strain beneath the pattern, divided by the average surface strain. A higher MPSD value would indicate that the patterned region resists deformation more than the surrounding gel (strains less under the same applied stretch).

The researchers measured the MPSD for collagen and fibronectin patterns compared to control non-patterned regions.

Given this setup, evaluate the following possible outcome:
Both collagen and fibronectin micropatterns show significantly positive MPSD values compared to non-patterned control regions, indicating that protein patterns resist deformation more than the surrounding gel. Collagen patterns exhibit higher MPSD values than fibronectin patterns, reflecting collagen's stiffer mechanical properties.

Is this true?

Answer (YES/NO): YES